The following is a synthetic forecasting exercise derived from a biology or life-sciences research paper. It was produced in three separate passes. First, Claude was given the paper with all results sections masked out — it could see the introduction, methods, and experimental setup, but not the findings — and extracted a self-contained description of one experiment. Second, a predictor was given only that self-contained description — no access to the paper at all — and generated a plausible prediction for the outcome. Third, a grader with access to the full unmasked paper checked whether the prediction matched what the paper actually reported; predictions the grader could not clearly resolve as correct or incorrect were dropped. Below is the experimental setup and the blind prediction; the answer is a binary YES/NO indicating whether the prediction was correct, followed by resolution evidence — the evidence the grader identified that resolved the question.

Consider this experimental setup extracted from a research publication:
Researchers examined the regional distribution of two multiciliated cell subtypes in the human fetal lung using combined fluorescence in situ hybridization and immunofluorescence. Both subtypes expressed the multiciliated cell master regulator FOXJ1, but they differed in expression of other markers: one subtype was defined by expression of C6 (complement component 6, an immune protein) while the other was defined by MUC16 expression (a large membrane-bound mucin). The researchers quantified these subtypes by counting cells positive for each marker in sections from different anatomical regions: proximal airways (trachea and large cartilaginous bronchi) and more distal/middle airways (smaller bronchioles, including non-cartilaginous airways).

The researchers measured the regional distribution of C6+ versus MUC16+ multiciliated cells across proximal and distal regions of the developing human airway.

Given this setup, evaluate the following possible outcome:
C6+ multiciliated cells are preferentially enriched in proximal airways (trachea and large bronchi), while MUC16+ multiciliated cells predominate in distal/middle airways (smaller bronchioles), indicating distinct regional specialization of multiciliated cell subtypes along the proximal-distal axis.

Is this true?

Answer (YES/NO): NO